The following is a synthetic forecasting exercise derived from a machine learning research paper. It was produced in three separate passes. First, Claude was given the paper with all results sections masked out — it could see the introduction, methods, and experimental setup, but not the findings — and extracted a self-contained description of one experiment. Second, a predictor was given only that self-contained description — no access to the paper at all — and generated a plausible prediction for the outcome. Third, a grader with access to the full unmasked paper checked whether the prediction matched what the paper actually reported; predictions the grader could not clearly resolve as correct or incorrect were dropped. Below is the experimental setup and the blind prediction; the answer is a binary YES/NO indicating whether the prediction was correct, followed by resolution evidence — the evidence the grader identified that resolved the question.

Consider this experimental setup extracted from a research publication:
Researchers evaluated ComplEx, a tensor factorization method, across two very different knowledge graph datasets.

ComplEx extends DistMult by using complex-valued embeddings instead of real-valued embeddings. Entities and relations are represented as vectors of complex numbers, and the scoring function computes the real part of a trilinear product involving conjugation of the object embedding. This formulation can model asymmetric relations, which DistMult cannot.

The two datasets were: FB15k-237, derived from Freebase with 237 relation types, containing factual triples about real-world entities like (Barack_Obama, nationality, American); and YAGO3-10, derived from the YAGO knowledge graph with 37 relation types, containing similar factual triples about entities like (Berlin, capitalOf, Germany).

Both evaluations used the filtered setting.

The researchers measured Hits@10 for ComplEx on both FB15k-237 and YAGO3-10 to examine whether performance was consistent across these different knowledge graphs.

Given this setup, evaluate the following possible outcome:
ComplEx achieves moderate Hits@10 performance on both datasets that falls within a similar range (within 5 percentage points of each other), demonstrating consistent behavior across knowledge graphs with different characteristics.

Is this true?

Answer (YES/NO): NO